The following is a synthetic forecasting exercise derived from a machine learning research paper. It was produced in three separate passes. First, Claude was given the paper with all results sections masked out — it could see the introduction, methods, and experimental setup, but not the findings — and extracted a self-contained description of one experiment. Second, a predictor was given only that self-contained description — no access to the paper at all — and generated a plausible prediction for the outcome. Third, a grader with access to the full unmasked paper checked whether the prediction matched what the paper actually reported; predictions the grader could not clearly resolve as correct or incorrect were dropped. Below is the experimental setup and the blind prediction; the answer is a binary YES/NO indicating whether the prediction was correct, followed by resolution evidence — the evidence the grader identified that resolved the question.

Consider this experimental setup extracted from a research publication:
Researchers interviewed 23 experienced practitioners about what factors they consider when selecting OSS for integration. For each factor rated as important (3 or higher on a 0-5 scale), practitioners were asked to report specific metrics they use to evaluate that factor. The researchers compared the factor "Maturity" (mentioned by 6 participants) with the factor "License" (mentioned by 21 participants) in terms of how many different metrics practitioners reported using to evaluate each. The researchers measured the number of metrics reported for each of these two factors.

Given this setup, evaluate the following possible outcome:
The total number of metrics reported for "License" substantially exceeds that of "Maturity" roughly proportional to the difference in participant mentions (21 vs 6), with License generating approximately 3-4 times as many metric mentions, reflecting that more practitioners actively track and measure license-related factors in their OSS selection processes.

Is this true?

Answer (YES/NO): NO